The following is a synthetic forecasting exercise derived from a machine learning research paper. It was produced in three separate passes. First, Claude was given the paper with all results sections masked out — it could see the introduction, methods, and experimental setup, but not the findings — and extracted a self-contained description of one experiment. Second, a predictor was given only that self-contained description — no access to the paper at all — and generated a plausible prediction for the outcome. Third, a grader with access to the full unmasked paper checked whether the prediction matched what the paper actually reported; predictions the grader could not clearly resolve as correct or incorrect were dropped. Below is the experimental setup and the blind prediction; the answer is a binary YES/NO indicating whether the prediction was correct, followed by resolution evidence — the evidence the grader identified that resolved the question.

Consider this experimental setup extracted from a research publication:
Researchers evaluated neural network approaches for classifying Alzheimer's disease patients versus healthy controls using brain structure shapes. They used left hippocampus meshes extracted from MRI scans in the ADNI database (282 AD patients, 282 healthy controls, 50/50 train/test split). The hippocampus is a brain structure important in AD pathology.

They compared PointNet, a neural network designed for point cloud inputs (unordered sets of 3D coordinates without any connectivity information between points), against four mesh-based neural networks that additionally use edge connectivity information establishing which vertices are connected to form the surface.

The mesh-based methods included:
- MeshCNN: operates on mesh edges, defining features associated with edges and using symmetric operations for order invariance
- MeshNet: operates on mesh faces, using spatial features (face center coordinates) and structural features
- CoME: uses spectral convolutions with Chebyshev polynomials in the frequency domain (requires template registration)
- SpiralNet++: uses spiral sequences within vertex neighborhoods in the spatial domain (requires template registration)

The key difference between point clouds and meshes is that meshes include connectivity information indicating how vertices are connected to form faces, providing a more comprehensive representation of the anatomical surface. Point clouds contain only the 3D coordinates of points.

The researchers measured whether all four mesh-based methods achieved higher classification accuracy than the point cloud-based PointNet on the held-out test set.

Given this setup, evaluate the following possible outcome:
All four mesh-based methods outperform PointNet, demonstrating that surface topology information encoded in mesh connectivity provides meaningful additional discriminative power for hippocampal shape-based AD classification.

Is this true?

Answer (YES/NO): NO